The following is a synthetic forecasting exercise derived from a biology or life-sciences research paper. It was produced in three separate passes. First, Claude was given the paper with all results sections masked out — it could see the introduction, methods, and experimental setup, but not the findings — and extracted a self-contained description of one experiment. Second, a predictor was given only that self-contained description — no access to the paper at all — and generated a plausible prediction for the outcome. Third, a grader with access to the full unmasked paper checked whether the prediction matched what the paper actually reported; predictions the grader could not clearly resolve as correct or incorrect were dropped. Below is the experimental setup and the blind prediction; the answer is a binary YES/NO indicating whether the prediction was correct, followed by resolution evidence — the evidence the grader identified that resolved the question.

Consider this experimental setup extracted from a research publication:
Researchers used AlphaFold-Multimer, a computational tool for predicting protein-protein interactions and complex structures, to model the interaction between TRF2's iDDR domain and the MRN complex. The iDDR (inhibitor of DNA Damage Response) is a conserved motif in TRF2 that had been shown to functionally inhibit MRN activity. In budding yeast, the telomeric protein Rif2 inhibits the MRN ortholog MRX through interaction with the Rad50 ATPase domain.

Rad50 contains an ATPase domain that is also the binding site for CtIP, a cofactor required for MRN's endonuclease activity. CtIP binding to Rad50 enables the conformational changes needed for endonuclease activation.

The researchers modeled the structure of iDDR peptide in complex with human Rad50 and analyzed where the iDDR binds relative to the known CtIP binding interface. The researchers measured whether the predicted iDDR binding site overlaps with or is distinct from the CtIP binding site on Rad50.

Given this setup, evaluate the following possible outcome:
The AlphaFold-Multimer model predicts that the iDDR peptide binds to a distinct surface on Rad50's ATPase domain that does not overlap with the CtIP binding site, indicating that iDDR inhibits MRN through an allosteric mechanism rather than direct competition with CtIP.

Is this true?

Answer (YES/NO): NO